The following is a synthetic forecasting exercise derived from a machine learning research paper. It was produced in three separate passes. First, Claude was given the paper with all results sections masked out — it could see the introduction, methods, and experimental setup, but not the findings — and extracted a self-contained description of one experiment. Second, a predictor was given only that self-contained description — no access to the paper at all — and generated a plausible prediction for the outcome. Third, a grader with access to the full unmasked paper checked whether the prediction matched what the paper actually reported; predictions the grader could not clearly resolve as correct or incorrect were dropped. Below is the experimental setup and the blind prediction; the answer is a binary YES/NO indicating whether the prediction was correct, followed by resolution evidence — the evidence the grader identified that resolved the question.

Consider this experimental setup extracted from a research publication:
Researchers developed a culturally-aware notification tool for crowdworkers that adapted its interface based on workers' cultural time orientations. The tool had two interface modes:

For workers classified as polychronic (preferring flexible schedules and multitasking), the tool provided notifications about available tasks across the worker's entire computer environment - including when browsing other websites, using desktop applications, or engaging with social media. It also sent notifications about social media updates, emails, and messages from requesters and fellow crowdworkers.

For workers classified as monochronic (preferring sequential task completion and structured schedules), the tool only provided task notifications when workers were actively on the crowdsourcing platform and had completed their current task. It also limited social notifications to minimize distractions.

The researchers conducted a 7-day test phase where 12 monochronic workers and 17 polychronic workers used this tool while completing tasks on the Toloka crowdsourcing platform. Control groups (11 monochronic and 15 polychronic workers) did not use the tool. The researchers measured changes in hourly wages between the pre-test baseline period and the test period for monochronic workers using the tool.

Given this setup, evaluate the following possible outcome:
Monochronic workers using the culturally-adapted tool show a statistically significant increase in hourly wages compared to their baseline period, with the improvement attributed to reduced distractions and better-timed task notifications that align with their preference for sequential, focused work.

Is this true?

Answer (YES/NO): NO